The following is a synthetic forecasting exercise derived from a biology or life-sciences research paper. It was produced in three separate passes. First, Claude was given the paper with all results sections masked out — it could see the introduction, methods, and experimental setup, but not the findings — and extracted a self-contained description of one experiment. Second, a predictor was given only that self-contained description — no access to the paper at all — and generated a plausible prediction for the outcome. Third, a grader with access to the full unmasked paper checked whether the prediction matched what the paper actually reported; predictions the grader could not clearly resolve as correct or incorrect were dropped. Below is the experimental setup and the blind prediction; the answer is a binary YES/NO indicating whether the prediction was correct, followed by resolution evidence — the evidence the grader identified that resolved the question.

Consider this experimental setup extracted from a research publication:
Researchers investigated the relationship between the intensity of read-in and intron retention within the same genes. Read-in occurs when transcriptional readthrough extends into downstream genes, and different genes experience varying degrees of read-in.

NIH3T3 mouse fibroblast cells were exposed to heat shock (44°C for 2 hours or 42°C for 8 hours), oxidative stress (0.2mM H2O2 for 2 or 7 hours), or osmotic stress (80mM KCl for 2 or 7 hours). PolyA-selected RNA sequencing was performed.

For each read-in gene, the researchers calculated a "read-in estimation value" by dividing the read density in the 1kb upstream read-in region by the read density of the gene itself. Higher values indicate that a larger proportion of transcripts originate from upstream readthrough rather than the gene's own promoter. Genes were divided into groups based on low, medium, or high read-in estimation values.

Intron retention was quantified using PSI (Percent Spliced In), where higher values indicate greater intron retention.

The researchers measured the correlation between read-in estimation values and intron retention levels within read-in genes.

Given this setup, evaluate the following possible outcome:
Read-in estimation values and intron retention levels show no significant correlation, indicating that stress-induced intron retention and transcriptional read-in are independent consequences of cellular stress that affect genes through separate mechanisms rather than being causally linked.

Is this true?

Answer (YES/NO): NO